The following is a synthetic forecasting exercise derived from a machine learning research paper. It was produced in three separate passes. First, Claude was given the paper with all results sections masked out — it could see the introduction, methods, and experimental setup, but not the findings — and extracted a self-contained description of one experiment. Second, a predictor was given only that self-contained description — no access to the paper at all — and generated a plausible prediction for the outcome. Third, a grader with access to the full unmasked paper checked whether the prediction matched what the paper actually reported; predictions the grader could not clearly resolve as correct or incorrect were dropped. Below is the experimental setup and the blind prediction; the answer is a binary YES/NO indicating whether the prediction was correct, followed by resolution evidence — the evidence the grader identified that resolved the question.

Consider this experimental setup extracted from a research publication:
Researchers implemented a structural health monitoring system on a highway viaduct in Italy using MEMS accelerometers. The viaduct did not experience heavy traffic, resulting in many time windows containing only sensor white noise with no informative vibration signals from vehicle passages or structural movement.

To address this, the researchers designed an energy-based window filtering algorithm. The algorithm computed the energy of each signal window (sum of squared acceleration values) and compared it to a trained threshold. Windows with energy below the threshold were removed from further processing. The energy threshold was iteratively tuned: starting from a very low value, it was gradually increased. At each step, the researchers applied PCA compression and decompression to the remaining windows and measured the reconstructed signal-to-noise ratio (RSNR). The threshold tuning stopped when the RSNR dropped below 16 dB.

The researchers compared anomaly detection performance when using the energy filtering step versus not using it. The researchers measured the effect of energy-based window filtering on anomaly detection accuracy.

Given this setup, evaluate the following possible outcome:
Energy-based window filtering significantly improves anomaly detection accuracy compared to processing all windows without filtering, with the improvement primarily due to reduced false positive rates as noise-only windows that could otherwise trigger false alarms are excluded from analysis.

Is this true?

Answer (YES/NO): YES